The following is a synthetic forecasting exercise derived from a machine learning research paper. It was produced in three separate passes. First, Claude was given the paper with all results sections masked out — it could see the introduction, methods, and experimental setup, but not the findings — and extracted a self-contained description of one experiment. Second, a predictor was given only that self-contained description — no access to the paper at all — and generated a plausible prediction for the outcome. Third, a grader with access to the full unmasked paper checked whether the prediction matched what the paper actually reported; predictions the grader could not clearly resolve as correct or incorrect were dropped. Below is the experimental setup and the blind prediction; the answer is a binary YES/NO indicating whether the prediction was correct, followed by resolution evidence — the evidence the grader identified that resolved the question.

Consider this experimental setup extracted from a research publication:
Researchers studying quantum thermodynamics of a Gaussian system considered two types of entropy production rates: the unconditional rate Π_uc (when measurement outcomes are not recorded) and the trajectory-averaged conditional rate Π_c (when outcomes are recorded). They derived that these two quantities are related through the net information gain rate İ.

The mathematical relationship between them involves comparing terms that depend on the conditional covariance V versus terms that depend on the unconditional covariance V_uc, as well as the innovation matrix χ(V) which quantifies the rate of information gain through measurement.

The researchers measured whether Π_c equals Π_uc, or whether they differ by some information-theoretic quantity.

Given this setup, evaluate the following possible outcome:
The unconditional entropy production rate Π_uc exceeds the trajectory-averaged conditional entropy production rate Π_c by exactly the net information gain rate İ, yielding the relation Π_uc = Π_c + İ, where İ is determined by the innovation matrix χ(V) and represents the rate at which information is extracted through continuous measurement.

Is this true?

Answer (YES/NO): NO